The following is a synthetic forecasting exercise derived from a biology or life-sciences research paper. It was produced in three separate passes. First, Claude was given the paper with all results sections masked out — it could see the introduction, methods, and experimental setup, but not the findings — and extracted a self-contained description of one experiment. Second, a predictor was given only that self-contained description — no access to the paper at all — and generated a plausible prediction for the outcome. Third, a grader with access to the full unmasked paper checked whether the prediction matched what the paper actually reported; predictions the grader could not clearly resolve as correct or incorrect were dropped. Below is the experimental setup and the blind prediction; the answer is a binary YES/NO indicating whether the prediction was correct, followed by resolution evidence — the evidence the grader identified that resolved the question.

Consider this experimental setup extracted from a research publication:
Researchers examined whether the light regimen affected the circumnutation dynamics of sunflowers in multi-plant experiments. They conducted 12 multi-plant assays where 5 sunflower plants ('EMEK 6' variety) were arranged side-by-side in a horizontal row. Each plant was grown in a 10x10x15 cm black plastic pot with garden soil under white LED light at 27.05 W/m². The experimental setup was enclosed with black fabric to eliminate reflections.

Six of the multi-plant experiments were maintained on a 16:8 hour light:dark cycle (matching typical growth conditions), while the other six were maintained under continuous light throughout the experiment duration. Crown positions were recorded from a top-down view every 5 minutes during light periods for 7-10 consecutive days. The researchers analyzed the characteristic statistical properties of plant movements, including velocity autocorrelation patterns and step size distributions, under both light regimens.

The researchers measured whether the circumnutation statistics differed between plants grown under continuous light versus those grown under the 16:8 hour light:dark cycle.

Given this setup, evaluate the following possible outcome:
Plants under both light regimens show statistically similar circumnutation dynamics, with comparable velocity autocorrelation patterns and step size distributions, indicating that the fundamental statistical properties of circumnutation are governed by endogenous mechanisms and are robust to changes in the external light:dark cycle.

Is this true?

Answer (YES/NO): YES